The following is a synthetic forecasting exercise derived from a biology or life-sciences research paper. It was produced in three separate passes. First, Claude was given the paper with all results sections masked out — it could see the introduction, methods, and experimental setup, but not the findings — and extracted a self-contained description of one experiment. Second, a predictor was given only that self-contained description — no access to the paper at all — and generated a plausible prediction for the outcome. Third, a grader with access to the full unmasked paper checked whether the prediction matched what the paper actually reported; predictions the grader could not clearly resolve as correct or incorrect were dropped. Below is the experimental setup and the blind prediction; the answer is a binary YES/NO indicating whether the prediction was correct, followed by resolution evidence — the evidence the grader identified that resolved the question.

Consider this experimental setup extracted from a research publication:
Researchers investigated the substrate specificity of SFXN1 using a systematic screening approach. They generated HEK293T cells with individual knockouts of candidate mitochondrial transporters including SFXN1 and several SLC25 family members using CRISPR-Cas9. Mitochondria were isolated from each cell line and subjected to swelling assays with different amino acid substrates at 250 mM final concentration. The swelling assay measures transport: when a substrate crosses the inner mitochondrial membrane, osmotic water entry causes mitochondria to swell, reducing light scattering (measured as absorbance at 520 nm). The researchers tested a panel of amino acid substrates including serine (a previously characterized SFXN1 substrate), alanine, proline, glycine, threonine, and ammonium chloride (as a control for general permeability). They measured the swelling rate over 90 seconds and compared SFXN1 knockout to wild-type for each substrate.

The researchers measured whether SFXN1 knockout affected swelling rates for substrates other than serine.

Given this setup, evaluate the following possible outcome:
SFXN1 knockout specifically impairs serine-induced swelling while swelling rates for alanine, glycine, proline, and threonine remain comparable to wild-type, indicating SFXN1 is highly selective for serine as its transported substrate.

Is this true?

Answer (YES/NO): NO